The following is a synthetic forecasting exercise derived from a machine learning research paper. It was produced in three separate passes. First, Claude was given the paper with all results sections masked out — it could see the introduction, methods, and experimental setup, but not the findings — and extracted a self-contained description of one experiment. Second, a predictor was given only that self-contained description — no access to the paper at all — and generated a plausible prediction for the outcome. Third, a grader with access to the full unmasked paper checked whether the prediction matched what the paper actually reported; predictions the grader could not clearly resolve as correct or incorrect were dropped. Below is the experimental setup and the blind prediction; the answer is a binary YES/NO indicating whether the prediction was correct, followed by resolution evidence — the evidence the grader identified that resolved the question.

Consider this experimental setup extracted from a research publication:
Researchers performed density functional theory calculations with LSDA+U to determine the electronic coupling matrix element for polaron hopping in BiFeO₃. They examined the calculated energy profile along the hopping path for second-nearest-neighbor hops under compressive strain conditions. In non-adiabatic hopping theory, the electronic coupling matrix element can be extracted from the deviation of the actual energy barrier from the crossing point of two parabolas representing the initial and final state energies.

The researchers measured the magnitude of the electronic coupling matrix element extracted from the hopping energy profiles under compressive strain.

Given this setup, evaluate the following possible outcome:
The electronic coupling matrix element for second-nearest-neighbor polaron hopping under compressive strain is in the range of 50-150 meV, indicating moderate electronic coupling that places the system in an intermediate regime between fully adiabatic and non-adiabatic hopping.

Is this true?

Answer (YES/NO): NO